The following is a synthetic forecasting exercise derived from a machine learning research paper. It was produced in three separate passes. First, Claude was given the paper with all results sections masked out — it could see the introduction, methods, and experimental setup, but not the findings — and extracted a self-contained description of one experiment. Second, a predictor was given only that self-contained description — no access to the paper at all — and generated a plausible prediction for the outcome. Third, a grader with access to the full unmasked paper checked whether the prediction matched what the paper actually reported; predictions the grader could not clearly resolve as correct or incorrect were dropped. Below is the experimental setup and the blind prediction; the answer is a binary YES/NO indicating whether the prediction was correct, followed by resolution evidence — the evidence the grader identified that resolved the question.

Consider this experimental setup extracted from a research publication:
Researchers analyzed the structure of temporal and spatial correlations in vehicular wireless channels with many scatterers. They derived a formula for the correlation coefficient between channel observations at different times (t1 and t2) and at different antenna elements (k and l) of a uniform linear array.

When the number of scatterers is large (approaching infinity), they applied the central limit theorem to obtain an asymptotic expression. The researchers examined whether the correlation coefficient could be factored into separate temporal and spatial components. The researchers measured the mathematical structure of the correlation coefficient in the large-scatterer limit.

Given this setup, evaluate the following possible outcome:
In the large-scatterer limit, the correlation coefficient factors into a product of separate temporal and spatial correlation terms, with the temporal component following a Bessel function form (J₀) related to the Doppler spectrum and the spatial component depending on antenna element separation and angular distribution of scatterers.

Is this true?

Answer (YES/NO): YES